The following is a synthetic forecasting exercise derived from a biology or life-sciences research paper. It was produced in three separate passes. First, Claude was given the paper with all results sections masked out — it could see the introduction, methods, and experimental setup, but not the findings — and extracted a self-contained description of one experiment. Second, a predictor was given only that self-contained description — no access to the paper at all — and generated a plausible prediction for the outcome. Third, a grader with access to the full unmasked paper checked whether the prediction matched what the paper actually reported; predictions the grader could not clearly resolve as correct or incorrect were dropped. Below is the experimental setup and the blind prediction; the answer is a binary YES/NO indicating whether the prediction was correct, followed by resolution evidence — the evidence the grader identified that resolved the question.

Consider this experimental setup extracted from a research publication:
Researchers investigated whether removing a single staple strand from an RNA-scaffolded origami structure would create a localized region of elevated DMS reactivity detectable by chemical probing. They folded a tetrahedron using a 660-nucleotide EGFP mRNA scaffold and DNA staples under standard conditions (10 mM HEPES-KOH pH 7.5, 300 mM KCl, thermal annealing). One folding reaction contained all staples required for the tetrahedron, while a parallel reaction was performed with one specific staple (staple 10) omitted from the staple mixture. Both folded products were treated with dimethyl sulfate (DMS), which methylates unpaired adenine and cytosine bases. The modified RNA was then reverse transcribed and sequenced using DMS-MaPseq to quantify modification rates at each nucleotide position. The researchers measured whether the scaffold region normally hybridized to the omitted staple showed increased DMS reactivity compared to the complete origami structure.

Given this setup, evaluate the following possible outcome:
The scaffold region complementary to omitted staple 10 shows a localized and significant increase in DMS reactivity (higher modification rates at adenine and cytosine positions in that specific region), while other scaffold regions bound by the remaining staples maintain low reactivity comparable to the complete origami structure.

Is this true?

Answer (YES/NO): YES